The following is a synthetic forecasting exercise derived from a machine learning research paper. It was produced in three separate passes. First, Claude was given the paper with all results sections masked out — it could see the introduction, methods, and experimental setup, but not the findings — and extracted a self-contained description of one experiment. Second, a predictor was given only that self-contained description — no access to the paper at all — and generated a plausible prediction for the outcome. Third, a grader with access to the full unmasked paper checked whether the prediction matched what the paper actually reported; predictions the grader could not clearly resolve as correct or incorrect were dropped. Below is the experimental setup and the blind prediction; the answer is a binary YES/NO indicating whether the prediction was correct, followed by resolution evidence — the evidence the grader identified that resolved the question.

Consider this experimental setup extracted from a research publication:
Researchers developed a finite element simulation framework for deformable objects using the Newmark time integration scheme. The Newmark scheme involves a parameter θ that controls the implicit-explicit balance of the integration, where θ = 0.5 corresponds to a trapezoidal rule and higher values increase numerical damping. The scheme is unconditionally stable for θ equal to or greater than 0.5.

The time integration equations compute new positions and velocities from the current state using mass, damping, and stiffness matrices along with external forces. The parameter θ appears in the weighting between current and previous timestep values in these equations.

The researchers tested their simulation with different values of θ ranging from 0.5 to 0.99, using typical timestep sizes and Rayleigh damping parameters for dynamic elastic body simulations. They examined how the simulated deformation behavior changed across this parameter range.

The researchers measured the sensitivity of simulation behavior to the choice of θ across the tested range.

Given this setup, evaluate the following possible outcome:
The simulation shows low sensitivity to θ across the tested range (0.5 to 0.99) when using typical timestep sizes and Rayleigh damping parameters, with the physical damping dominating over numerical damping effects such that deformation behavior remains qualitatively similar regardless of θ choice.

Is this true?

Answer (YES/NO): YES